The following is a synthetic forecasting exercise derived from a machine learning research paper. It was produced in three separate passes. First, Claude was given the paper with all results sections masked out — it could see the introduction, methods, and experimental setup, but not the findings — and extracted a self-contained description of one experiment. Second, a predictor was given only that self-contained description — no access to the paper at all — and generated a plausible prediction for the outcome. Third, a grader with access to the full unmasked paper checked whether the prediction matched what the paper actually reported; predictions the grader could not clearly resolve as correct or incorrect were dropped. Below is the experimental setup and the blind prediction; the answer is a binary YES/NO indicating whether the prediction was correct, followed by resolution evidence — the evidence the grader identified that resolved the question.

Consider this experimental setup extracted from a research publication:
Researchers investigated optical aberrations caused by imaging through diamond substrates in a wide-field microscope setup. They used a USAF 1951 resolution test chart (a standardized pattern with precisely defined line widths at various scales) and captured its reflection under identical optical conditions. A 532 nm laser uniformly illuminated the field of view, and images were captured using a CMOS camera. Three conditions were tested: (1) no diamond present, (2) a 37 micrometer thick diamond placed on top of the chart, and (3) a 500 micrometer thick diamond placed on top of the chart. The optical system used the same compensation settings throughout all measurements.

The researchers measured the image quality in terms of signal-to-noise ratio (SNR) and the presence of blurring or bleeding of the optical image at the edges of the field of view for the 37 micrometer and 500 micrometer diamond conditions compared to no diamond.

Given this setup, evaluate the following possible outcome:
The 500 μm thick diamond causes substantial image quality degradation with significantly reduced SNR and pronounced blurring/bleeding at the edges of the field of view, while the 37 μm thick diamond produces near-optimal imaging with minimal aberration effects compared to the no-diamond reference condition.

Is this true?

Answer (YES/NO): NO